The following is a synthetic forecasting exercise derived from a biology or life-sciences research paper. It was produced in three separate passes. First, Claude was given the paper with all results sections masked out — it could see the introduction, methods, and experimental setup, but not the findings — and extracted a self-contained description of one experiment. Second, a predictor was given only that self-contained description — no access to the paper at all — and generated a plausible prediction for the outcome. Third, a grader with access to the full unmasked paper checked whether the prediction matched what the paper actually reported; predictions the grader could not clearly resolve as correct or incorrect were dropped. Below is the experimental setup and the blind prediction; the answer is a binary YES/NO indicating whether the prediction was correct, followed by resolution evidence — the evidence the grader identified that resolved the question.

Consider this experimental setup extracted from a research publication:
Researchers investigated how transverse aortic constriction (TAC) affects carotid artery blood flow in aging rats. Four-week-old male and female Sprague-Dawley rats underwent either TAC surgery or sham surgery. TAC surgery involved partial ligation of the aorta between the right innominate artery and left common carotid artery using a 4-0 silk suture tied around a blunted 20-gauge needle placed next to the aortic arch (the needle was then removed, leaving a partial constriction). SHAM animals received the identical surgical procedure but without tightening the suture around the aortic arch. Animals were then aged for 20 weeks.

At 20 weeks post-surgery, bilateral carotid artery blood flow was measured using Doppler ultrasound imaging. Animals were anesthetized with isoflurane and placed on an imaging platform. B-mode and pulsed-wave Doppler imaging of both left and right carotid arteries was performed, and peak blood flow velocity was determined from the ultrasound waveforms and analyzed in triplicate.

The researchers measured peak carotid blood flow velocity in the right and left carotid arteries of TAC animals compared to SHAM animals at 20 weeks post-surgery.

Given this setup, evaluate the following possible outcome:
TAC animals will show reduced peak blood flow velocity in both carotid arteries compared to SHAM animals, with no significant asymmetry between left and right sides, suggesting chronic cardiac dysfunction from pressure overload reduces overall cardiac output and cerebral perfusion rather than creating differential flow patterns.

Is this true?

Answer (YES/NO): NO